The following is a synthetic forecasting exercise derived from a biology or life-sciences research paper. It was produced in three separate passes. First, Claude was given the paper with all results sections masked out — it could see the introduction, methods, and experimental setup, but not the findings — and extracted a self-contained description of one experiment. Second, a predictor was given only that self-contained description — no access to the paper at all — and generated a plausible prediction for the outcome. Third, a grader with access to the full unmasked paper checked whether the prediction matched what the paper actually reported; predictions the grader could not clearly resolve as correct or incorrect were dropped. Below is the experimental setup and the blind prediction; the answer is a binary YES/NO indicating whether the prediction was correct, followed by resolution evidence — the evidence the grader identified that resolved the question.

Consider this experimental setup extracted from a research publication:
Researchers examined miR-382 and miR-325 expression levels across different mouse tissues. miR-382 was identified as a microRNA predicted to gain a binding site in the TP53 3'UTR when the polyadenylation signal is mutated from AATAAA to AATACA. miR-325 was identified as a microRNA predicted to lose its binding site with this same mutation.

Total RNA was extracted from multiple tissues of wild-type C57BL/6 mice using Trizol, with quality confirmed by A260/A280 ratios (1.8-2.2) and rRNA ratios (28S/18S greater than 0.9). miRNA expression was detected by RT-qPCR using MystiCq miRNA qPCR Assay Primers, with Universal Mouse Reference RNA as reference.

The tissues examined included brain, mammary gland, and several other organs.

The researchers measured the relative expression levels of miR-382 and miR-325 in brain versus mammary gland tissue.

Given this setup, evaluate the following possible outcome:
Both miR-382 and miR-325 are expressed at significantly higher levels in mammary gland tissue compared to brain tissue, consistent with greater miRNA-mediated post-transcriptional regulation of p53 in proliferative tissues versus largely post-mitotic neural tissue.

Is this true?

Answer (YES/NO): NO